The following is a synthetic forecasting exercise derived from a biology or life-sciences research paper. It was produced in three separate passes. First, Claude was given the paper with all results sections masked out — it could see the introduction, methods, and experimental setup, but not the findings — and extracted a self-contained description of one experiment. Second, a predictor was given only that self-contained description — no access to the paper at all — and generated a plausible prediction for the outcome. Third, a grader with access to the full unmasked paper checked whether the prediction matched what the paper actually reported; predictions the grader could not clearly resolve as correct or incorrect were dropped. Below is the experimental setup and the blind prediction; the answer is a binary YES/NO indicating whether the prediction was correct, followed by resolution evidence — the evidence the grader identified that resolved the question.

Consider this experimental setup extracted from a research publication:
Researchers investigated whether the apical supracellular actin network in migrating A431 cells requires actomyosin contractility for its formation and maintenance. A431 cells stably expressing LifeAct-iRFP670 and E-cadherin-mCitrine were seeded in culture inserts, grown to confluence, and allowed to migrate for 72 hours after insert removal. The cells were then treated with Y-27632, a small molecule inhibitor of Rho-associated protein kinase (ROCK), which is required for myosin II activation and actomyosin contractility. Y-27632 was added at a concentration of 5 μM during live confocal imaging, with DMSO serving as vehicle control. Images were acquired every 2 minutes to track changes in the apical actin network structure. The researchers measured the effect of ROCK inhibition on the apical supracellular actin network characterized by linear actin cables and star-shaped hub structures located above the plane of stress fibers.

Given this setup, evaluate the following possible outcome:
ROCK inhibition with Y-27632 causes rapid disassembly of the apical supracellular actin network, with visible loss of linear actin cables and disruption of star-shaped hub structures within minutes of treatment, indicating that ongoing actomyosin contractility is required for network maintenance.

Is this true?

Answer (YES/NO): YES